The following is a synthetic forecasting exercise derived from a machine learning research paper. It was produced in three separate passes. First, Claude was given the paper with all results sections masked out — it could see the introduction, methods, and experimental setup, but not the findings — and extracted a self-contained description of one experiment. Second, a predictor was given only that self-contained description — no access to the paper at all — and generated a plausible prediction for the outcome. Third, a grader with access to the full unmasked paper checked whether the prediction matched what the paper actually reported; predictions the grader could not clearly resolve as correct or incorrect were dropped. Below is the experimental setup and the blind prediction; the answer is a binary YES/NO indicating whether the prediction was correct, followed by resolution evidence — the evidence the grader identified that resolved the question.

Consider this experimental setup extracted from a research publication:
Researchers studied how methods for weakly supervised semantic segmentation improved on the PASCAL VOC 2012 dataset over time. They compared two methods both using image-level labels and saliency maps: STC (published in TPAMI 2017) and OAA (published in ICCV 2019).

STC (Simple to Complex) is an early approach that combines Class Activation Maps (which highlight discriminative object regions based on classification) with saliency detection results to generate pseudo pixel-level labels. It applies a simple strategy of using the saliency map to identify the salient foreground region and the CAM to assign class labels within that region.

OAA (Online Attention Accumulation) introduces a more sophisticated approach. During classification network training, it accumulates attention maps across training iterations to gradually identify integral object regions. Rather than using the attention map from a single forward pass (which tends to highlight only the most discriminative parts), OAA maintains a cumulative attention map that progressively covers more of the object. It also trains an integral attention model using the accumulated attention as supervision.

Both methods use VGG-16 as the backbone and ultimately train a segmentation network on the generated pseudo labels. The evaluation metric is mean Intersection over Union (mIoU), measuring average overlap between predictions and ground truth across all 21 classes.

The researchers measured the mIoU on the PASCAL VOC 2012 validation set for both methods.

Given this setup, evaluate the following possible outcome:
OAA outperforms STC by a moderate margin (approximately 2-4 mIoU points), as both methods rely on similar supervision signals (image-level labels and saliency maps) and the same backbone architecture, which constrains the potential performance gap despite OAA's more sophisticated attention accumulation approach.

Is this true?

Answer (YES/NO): NO